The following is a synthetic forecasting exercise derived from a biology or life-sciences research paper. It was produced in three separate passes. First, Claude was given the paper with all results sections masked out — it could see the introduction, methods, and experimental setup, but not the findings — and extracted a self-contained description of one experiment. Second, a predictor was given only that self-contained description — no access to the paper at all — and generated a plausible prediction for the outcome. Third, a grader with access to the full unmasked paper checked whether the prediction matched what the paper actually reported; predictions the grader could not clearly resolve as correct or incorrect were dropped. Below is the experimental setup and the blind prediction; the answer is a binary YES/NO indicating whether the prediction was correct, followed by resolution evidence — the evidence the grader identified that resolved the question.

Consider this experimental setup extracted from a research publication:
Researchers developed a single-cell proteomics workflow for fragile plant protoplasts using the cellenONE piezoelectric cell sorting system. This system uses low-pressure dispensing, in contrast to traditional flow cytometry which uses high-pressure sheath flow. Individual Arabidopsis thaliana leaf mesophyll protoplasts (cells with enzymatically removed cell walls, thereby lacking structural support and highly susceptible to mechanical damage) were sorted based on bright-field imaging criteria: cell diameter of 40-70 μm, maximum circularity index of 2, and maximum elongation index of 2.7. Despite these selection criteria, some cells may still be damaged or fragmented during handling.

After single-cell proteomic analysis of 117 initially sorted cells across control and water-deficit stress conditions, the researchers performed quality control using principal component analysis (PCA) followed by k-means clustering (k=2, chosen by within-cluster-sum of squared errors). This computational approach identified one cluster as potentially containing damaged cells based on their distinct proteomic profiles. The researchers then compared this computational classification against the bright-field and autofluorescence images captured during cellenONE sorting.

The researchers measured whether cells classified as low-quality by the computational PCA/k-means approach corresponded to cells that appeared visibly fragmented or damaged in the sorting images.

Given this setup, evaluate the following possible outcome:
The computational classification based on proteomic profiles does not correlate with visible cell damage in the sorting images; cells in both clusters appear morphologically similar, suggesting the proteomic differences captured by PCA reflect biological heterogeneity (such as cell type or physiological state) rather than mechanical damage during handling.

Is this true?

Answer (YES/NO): NO